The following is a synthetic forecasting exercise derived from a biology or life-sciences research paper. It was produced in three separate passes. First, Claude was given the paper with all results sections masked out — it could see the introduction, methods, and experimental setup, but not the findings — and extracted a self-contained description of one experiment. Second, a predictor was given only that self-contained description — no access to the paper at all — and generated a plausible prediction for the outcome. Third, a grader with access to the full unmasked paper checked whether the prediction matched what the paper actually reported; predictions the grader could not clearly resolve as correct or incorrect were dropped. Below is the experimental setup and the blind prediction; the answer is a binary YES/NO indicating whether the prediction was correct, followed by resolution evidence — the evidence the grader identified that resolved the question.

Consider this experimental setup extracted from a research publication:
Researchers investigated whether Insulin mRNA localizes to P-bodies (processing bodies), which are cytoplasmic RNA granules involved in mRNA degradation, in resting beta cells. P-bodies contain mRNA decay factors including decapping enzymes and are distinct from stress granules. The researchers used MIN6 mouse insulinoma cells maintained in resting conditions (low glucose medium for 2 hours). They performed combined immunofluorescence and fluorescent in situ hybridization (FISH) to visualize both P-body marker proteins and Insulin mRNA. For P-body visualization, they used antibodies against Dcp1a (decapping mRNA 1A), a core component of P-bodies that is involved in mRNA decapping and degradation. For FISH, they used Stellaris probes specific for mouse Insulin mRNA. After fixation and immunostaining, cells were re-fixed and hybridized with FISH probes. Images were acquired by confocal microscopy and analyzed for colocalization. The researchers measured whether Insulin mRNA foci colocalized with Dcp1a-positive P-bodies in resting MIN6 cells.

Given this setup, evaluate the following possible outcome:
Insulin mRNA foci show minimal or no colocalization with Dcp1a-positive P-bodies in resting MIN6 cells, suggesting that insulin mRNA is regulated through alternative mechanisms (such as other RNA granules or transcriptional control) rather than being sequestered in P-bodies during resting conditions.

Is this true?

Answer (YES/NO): YES